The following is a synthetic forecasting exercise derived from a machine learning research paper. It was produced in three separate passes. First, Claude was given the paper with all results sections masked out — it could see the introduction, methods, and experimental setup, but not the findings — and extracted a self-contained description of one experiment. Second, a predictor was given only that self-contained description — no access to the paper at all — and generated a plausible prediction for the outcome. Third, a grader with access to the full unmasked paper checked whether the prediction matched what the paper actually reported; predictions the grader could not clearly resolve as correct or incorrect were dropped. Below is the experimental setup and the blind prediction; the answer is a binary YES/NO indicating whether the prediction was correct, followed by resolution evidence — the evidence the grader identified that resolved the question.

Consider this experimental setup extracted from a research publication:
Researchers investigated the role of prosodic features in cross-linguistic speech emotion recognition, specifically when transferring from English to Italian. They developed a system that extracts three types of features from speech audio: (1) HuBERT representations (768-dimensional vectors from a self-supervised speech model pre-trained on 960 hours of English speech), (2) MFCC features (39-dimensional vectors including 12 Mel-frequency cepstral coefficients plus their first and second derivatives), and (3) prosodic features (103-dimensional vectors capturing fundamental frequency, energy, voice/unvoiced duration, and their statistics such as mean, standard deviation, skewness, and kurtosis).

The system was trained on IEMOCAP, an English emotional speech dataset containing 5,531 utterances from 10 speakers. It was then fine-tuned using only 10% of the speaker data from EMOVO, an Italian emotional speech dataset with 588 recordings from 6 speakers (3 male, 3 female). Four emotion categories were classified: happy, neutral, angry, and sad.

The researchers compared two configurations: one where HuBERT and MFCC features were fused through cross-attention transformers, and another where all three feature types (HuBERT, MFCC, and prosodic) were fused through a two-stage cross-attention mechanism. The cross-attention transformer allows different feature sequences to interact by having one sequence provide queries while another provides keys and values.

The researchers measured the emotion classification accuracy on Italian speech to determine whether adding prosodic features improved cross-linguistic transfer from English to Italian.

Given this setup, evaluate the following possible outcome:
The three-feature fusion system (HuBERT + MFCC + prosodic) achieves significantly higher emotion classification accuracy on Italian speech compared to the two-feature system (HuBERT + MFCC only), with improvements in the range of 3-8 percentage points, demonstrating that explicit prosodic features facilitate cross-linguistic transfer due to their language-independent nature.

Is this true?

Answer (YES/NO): YES